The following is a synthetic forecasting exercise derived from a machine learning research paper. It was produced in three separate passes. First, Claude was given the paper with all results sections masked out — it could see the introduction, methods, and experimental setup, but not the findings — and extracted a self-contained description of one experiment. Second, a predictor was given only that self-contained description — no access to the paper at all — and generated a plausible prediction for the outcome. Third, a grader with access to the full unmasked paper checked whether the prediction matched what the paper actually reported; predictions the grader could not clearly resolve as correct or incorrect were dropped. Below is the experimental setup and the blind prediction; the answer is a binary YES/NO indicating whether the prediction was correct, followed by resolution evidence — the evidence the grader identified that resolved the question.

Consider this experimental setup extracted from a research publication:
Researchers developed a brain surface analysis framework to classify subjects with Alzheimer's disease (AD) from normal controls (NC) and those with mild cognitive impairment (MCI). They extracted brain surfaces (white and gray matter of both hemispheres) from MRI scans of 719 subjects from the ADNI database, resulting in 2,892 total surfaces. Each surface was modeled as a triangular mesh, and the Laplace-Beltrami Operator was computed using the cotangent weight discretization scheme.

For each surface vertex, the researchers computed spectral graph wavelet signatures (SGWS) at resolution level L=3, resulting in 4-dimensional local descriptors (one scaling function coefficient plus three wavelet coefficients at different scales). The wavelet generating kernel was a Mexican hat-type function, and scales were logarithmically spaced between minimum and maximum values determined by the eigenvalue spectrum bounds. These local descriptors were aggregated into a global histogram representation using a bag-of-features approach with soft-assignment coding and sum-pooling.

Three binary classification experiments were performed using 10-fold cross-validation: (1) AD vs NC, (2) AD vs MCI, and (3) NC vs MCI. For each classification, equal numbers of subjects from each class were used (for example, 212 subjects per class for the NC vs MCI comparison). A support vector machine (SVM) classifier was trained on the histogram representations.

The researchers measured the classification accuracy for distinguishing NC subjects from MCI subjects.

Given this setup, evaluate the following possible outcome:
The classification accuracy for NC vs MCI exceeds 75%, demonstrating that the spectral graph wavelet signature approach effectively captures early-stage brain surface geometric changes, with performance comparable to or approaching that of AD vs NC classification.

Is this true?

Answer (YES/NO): NO